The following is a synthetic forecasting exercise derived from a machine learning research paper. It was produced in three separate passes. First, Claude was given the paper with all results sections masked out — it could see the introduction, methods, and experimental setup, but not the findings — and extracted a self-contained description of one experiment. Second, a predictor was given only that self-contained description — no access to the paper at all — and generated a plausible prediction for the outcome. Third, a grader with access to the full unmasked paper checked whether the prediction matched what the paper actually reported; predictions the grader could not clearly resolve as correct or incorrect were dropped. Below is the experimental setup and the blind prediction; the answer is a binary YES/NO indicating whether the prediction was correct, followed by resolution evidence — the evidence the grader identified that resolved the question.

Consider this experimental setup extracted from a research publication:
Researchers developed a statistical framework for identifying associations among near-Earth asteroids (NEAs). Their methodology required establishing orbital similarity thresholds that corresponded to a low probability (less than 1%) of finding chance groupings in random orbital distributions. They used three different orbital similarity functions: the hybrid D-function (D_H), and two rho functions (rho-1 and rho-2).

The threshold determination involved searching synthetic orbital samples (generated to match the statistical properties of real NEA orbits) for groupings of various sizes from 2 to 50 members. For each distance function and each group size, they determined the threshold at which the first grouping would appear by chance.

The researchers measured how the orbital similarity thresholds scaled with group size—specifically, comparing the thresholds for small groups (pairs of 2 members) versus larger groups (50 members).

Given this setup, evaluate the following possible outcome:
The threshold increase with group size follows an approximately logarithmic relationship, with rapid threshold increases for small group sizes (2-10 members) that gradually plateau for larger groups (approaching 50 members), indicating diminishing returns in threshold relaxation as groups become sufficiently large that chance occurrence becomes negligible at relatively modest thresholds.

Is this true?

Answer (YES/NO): YES